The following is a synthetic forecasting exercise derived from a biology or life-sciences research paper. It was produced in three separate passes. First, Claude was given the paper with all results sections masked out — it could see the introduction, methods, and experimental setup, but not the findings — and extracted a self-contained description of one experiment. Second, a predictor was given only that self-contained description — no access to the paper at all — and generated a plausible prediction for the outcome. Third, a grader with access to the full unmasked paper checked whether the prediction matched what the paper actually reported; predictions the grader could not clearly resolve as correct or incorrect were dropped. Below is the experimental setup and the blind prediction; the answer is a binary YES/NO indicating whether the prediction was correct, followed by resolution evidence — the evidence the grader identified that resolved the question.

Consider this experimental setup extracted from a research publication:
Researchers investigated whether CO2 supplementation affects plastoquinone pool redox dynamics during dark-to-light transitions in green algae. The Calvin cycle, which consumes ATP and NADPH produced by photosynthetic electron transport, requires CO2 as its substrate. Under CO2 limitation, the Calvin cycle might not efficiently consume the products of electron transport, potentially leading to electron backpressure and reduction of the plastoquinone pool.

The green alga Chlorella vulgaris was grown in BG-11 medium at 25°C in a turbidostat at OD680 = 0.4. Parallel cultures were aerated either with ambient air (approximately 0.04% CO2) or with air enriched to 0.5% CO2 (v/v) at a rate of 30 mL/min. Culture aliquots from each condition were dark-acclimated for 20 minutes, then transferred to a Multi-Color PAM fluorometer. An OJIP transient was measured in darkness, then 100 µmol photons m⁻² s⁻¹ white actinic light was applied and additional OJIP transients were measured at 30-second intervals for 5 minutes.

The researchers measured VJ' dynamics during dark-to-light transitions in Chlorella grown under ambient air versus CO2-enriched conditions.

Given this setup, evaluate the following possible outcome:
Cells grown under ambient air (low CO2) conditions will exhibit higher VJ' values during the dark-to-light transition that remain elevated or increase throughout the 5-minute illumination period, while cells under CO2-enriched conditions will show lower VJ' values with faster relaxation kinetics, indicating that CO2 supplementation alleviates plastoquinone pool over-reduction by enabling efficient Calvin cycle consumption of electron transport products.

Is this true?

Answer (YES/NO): NO